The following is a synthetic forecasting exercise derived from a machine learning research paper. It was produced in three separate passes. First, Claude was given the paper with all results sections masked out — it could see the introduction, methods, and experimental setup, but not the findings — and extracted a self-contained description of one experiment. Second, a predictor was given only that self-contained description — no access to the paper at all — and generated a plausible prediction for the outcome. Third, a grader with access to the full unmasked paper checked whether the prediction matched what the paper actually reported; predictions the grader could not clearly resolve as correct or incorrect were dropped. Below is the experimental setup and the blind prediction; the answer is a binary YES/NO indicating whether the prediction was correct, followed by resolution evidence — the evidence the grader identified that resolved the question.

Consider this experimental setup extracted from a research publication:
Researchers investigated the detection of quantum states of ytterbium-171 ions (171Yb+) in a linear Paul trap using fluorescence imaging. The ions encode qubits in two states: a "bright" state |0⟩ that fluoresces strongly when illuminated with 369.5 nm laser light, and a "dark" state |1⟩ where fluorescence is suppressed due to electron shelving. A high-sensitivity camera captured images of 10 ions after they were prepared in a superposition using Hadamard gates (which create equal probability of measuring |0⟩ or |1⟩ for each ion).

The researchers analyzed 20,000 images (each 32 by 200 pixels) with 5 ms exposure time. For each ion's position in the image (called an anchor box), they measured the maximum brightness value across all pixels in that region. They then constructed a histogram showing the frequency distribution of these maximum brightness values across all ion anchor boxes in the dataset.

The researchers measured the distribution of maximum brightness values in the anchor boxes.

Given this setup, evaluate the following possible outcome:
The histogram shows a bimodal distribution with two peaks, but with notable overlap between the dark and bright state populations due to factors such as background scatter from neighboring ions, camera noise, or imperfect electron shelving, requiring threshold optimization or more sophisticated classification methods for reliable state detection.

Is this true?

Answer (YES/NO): NO